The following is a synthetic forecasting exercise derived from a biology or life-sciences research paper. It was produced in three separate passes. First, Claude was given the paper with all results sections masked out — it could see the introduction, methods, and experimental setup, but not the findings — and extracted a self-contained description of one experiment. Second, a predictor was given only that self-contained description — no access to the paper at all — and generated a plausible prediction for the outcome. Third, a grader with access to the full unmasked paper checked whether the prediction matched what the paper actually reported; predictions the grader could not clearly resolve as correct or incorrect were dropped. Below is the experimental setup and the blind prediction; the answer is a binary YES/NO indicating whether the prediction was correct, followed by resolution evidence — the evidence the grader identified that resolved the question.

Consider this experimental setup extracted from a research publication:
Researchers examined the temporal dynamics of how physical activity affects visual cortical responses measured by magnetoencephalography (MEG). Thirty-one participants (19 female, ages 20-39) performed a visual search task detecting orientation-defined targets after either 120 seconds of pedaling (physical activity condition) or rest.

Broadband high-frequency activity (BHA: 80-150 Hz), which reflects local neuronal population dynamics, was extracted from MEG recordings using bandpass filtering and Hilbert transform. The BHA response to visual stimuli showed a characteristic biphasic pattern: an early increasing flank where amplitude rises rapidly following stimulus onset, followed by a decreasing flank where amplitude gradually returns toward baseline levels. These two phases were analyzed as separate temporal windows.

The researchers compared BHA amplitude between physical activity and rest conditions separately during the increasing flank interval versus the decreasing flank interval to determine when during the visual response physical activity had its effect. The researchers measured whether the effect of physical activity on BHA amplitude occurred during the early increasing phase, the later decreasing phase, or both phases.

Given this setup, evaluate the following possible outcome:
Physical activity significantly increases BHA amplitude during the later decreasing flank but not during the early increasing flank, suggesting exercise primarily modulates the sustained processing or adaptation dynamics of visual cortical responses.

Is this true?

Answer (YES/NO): NO